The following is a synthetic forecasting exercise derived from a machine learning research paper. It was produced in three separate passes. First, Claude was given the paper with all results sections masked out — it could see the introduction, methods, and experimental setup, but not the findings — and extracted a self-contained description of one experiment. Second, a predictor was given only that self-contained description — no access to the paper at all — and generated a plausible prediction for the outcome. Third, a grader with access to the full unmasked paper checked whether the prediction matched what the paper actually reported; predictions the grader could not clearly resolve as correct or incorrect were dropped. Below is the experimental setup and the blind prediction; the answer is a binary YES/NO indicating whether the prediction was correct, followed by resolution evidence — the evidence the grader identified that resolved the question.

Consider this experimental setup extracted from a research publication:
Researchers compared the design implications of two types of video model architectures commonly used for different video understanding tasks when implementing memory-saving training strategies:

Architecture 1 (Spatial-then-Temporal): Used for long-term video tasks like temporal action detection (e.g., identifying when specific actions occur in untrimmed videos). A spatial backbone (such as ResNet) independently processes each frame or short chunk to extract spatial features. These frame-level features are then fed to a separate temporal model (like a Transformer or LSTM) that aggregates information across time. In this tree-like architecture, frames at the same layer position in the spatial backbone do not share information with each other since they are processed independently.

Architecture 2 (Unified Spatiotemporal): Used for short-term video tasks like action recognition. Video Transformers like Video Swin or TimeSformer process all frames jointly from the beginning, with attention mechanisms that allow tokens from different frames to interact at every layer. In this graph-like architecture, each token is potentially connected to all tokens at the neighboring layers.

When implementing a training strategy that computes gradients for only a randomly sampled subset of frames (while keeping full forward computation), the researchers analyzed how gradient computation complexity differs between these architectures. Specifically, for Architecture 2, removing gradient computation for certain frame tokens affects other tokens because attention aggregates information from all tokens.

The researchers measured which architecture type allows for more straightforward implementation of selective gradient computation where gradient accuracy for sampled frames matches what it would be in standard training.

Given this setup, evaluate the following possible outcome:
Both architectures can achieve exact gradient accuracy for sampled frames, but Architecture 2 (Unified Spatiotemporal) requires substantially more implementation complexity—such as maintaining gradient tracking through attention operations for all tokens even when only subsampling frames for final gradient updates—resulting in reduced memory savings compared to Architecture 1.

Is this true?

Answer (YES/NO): NO